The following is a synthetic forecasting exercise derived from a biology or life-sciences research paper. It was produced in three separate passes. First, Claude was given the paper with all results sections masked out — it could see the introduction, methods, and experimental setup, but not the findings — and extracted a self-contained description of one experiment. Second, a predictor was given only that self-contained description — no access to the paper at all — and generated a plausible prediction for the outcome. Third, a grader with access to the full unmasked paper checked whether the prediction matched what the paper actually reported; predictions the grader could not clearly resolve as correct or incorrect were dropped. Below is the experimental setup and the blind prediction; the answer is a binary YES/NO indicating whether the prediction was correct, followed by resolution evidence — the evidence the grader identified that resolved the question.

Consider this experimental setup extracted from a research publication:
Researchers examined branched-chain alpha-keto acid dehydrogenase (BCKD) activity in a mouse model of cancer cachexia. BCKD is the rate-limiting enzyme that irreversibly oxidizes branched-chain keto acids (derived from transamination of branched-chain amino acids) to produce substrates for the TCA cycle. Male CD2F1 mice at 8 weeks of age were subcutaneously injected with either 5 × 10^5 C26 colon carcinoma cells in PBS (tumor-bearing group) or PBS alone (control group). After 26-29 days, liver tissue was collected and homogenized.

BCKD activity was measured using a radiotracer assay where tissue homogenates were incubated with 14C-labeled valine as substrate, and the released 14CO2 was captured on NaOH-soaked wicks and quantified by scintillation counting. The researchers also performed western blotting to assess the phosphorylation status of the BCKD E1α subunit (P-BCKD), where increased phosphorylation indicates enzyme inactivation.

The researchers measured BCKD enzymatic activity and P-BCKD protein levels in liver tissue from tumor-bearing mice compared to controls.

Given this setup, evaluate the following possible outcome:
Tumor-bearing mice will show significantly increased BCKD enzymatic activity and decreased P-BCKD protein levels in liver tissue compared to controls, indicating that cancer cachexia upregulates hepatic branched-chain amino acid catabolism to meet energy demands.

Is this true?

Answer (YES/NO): NO